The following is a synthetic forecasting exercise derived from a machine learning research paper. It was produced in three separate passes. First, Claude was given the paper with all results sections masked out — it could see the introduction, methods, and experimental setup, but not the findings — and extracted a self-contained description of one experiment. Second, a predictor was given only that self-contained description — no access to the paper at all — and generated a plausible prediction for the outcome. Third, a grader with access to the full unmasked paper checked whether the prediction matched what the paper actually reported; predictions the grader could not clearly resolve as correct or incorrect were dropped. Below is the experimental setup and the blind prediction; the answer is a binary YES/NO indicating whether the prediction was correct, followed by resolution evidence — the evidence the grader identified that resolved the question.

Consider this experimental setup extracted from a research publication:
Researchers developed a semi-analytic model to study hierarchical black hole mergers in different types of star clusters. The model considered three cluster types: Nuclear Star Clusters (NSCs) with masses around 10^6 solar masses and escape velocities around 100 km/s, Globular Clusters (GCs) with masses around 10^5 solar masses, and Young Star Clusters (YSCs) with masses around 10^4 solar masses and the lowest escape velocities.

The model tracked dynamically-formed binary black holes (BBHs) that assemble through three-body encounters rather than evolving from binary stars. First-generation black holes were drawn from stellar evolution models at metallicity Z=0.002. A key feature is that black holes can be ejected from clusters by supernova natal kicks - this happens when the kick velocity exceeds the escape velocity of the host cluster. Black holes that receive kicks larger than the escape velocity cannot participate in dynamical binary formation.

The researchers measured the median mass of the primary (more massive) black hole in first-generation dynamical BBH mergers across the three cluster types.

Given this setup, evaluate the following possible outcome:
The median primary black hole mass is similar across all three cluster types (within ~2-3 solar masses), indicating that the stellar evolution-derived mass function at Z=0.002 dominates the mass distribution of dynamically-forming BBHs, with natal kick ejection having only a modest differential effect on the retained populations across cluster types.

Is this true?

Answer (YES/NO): NO